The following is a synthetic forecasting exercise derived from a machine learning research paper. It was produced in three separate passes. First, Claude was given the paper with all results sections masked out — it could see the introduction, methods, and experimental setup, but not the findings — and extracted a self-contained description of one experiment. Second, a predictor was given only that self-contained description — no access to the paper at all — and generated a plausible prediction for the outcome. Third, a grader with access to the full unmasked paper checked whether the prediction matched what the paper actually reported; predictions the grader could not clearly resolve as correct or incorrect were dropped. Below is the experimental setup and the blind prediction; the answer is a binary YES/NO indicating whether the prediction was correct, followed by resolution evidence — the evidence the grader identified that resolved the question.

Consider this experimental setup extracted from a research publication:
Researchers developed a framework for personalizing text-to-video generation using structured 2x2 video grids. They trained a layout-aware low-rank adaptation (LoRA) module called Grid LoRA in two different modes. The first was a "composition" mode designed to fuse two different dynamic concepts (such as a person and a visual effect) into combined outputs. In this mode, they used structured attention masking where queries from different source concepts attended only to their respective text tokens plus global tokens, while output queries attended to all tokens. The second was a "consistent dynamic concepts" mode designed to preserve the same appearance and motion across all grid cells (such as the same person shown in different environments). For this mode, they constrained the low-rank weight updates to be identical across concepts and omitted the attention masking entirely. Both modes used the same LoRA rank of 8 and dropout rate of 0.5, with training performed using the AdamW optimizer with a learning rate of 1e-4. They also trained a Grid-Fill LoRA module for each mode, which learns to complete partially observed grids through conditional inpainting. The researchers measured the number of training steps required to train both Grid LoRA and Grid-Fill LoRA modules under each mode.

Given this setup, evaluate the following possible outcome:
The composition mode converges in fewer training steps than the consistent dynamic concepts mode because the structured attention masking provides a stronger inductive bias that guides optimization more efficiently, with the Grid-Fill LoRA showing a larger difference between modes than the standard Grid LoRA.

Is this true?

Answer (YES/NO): NO